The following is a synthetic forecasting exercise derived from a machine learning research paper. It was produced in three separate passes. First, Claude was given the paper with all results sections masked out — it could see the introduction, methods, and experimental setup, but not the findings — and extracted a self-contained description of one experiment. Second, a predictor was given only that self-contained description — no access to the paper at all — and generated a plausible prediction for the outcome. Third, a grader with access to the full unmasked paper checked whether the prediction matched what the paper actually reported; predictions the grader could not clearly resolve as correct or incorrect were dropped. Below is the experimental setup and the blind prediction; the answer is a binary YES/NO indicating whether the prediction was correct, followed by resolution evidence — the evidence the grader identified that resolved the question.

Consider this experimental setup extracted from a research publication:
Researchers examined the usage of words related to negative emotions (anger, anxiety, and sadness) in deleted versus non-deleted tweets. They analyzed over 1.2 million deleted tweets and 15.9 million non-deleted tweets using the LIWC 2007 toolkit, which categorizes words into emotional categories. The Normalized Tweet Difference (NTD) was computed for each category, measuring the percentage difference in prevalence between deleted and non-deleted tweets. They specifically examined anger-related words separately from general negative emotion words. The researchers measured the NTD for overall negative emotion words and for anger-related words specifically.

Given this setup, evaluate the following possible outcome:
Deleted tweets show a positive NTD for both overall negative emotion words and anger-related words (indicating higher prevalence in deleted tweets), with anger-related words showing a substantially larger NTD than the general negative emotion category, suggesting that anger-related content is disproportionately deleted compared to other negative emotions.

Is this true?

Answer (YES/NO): YES